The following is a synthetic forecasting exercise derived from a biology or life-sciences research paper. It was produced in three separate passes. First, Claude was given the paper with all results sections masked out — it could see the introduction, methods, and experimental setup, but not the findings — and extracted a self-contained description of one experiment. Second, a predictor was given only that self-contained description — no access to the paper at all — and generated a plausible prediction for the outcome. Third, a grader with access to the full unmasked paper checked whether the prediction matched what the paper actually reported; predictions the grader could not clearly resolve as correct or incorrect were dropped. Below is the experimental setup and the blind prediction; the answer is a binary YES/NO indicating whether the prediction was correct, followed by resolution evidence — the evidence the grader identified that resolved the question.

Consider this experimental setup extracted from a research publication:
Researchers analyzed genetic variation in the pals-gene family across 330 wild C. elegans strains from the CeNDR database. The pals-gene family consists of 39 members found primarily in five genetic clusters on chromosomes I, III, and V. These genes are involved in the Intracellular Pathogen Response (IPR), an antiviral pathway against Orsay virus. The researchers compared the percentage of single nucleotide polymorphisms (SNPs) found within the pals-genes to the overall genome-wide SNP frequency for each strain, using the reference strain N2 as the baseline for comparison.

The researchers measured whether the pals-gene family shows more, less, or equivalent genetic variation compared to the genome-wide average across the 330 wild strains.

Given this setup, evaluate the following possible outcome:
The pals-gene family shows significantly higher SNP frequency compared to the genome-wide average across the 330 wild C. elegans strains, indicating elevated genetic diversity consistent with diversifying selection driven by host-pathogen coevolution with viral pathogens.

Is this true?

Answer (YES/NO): NO